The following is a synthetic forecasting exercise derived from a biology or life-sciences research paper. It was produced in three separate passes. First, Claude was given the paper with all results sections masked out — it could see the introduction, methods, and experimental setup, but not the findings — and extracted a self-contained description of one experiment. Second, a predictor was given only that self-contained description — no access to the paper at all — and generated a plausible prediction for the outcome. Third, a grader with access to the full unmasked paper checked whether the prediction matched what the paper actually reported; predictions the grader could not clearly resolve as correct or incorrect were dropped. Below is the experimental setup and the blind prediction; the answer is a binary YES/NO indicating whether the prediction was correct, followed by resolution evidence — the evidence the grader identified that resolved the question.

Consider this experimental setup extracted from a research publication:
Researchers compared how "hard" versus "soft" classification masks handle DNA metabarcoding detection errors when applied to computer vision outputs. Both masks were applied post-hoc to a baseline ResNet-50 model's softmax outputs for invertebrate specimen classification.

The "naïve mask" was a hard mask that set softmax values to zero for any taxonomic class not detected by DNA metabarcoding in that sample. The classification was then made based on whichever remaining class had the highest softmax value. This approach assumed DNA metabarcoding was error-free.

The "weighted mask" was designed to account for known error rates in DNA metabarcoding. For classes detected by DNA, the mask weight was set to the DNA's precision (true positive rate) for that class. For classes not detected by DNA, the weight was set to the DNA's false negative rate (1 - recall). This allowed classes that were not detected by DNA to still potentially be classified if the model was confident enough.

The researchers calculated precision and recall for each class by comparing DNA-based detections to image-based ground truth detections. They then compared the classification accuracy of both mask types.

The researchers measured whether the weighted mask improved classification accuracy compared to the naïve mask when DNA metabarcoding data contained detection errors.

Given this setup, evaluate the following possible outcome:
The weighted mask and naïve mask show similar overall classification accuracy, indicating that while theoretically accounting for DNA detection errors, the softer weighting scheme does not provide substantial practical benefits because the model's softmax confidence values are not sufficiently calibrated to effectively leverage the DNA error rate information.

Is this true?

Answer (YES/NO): NO